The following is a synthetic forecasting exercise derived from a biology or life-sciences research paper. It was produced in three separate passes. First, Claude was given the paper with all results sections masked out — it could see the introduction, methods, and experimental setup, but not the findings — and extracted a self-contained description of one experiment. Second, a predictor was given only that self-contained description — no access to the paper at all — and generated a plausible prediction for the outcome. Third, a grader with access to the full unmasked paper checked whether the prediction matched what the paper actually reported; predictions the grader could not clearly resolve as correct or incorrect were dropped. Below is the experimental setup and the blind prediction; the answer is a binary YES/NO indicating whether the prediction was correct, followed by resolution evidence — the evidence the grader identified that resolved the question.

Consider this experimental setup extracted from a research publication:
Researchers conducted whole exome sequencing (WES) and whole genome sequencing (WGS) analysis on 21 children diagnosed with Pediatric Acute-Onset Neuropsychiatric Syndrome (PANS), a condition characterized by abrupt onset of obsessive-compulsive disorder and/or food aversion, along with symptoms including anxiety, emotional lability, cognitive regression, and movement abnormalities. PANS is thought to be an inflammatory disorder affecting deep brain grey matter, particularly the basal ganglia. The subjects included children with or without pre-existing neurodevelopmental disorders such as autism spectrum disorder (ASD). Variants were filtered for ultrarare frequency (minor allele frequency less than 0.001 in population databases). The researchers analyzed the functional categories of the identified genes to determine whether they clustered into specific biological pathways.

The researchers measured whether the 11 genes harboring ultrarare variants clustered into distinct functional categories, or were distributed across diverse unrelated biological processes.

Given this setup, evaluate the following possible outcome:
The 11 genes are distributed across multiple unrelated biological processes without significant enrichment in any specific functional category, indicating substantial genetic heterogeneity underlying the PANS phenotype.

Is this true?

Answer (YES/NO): NO